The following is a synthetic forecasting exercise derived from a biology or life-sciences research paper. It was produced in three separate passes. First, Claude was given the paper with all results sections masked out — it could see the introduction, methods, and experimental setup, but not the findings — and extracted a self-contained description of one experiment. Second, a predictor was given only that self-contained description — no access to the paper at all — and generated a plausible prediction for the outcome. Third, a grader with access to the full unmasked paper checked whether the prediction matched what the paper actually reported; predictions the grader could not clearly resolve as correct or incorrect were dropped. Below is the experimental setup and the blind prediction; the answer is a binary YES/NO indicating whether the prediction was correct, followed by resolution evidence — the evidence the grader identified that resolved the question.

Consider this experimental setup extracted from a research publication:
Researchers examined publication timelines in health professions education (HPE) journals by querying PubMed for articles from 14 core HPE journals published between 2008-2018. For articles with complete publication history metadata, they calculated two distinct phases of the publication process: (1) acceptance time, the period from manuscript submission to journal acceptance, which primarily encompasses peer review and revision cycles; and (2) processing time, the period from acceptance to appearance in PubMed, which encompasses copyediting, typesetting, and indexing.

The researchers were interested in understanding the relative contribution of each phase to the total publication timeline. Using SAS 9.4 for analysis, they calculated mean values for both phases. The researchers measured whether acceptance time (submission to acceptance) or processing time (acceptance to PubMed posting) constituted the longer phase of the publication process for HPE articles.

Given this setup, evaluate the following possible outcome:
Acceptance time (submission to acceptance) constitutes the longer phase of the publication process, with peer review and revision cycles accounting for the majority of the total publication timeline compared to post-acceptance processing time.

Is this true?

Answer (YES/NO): YES